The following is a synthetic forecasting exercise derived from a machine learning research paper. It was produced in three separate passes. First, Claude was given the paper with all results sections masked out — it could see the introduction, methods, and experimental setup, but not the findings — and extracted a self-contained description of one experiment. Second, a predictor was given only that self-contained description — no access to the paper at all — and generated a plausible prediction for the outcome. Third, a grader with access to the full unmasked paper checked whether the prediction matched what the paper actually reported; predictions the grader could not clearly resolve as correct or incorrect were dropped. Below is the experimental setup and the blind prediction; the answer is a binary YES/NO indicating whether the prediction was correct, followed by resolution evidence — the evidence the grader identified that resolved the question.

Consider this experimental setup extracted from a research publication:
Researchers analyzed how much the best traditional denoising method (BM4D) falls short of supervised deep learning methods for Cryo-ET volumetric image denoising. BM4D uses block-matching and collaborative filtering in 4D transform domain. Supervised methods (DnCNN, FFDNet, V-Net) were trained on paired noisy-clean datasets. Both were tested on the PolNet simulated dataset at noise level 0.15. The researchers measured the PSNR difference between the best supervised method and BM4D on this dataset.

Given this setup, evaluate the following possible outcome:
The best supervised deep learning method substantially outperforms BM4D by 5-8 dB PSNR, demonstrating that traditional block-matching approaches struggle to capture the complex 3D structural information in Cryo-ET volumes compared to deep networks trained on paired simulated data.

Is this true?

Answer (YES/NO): NO